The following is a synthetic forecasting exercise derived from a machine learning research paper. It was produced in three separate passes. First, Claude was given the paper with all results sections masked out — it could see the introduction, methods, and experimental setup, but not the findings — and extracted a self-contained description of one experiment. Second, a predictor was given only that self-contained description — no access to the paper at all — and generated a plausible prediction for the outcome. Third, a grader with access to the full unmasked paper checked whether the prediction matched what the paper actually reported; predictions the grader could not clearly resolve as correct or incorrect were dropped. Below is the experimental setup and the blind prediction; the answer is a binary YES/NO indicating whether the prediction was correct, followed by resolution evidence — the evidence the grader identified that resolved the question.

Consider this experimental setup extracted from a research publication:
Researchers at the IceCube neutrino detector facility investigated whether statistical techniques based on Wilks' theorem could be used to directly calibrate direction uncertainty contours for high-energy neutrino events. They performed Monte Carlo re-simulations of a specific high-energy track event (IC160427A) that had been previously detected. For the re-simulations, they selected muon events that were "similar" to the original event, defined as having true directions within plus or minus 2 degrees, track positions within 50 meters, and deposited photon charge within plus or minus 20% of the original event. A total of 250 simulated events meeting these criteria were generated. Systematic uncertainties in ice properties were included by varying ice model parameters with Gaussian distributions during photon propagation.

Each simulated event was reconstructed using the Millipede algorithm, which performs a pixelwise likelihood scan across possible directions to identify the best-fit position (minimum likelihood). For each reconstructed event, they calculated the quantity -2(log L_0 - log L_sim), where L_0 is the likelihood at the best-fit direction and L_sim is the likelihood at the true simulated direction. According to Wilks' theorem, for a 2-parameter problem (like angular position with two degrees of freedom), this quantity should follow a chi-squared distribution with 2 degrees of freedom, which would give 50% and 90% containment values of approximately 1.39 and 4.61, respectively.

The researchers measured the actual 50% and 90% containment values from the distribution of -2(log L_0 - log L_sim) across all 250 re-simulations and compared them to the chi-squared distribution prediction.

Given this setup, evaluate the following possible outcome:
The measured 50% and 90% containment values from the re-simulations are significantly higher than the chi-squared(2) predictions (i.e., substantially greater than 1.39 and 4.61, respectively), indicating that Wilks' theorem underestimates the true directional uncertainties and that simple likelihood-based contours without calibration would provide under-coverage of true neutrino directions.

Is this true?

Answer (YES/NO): YES